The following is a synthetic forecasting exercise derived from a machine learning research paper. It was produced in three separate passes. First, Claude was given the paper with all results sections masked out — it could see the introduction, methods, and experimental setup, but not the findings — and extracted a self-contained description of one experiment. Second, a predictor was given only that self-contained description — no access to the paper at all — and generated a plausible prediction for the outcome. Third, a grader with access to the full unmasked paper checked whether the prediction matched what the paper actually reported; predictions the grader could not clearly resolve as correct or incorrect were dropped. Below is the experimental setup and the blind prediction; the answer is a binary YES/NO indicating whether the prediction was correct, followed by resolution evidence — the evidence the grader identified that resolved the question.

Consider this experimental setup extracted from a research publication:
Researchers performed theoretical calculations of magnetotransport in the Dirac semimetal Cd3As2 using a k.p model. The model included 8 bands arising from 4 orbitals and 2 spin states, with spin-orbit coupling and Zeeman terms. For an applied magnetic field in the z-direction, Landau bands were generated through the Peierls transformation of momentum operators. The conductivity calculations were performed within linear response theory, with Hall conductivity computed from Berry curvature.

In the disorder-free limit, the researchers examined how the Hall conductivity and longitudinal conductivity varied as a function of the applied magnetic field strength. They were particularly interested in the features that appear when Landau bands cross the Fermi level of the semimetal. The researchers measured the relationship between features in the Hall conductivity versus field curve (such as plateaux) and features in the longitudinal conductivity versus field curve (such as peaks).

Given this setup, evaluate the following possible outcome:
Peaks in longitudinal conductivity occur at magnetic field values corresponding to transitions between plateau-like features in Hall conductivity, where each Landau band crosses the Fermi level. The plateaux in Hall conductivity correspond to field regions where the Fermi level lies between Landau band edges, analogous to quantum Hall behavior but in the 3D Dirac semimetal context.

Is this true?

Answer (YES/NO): YES